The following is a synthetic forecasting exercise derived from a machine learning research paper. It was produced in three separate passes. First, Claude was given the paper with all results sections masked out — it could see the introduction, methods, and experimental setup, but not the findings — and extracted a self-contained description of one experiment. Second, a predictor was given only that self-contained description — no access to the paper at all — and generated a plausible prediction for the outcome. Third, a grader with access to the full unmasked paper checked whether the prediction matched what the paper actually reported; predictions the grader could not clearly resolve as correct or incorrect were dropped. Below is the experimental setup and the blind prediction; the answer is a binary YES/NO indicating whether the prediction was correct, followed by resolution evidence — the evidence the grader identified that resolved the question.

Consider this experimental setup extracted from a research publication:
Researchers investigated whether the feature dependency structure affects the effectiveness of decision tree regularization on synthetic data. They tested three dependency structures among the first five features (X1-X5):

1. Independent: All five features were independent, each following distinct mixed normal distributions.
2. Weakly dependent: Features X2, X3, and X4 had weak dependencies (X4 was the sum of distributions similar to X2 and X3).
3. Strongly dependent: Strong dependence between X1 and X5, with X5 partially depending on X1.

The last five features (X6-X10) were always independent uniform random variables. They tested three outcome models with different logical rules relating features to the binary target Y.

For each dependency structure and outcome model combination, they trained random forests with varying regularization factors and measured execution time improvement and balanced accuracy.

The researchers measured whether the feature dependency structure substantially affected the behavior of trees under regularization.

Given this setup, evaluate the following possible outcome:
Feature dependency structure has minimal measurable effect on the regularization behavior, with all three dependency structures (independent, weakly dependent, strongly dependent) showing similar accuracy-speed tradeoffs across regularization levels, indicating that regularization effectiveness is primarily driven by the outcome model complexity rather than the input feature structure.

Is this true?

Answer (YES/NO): NO